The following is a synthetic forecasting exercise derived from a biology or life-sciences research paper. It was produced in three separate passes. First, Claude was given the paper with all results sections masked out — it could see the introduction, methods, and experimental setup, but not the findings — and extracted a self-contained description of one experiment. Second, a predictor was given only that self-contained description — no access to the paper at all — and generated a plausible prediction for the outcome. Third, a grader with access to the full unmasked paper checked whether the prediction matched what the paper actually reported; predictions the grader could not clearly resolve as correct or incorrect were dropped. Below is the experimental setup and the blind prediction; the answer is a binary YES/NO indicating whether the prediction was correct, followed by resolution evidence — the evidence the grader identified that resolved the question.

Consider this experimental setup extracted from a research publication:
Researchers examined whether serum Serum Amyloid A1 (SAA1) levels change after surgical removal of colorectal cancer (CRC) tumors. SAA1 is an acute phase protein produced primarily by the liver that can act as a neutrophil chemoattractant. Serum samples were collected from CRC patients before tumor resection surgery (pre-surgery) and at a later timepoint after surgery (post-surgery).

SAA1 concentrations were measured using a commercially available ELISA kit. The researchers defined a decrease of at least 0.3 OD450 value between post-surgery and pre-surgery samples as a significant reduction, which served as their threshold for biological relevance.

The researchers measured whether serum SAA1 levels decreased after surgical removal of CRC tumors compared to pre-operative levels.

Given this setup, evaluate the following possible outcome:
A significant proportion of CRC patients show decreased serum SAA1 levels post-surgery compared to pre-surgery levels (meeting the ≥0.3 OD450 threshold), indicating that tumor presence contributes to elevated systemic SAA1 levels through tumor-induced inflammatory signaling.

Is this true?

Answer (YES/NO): YES